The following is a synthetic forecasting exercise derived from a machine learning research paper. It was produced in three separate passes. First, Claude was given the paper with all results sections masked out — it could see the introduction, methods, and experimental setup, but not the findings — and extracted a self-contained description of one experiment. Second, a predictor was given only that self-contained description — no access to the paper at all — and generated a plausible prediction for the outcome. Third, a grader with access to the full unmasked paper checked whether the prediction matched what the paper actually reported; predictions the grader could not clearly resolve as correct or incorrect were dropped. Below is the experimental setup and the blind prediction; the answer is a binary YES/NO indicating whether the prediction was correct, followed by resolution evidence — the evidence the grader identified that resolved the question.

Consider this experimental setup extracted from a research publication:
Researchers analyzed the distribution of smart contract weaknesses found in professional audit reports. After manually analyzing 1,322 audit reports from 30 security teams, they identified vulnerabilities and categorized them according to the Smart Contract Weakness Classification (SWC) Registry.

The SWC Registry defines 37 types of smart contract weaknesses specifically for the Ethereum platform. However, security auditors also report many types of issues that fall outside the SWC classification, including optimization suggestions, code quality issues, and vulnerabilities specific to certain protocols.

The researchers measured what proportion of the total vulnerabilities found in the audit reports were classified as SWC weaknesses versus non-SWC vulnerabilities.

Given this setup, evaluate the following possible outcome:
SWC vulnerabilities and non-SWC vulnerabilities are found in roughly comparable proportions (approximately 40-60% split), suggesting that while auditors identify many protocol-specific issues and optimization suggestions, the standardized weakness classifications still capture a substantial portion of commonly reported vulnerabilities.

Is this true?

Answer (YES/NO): NO